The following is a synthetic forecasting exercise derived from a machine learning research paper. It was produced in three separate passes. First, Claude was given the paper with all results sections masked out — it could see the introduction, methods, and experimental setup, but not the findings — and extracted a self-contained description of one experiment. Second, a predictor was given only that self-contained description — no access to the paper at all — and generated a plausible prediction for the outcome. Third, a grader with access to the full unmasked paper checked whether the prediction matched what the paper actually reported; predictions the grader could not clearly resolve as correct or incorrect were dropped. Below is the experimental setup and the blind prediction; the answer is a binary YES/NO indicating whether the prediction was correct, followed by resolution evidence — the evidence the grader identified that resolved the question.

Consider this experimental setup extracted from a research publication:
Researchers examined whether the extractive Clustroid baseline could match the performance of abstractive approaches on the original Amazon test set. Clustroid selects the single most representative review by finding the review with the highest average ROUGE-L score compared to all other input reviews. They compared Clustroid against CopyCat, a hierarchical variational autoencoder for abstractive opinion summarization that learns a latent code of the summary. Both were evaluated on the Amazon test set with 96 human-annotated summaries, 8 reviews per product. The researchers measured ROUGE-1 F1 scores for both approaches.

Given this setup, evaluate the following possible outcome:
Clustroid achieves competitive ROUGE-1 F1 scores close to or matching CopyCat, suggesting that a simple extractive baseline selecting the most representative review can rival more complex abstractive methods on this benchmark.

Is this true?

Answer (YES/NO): NO